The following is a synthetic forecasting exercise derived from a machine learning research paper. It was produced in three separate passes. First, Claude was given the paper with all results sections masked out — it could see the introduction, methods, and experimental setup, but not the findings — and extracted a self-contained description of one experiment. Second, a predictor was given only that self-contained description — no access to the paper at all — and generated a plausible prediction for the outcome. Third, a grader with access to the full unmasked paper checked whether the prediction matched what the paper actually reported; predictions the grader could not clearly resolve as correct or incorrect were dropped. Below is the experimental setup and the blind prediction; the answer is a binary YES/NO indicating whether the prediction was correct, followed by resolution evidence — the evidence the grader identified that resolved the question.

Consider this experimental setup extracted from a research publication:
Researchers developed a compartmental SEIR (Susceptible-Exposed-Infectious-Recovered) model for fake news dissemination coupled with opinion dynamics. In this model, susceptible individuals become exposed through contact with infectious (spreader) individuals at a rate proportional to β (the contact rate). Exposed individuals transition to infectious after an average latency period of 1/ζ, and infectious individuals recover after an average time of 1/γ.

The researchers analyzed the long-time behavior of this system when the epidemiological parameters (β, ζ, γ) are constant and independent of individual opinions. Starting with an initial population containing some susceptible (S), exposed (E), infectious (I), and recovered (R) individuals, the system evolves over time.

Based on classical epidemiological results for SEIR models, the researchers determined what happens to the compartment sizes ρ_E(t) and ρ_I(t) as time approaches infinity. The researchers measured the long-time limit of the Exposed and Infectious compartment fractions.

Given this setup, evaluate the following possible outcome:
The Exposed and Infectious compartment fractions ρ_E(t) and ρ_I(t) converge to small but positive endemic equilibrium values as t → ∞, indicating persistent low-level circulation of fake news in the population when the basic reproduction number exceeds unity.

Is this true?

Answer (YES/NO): NO